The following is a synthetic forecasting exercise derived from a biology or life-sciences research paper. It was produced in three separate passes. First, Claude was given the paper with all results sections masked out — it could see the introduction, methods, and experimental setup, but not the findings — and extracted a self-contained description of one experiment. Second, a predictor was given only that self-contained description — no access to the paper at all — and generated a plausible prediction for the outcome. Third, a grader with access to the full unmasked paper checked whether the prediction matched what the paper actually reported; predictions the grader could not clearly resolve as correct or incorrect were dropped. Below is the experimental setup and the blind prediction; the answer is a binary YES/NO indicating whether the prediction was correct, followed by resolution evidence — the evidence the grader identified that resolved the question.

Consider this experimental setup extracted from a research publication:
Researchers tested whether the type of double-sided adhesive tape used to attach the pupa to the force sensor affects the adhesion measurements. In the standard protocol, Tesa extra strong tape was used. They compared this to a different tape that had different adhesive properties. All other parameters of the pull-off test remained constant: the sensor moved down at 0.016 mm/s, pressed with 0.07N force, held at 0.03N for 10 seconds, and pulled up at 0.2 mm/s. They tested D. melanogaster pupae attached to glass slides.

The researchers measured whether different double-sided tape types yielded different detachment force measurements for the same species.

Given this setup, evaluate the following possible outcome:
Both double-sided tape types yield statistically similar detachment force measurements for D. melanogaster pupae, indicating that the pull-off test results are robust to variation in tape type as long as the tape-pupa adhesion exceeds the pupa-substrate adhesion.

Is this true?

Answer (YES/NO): YES